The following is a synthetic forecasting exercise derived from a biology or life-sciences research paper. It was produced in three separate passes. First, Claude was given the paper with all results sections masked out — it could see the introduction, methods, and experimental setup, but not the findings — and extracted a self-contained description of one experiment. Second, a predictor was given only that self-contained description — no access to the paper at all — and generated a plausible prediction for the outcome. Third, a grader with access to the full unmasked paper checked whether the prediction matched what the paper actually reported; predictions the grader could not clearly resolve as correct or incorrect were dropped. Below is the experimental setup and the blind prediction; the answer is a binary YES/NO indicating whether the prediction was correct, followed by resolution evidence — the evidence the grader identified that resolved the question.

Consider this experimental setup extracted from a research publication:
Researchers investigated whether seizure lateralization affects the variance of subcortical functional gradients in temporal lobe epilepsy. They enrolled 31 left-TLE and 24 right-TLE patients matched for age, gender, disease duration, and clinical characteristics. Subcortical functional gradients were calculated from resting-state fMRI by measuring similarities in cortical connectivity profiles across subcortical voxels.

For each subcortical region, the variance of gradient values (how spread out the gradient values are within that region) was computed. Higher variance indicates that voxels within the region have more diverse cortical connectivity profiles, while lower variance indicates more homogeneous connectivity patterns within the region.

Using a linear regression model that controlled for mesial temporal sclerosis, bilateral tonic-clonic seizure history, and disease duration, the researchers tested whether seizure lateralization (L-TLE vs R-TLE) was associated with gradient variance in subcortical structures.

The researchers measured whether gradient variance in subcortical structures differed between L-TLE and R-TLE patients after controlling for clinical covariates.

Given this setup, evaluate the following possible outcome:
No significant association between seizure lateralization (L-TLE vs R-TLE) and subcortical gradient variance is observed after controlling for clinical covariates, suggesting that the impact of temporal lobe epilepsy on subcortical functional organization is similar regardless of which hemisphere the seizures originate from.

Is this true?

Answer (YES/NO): NO